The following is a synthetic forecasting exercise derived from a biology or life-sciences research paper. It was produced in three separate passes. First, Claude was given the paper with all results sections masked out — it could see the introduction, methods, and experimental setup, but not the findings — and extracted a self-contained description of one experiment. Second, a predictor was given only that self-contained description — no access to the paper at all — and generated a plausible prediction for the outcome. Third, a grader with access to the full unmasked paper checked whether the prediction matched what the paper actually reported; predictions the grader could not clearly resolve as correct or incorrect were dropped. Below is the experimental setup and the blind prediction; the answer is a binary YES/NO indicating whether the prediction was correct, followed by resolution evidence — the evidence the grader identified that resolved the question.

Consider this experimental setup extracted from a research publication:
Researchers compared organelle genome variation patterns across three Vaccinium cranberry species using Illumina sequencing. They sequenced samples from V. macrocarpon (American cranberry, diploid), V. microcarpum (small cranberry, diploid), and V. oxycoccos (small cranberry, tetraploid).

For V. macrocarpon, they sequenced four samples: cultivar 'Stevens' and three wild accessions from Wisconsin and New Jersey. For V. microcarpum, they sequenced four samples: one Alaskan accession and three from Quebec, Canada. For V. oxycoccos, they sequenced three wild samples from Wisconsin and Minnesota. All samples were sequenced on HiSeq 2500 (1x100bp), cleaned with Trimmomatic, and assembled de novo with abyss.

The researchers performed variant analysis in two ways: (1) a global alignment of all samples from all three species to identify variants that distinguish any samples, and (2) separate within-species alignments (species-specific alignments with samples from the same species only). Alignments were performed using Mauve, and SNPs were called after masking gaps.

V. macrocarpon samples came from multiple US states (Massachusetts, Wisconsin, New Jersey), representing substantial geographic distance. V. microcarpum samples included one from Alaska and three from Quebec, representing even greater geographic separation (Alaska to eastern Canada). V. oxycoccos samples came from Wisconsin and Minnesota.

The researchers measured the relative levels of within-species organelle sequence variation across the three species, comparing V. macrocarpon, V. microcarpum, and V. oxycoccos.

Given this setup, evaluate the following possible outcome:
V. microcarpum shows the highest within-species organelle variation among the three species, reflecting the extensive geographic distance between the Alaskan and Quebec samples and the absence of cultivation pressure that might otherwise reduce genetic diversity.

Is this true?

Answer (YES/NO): NO